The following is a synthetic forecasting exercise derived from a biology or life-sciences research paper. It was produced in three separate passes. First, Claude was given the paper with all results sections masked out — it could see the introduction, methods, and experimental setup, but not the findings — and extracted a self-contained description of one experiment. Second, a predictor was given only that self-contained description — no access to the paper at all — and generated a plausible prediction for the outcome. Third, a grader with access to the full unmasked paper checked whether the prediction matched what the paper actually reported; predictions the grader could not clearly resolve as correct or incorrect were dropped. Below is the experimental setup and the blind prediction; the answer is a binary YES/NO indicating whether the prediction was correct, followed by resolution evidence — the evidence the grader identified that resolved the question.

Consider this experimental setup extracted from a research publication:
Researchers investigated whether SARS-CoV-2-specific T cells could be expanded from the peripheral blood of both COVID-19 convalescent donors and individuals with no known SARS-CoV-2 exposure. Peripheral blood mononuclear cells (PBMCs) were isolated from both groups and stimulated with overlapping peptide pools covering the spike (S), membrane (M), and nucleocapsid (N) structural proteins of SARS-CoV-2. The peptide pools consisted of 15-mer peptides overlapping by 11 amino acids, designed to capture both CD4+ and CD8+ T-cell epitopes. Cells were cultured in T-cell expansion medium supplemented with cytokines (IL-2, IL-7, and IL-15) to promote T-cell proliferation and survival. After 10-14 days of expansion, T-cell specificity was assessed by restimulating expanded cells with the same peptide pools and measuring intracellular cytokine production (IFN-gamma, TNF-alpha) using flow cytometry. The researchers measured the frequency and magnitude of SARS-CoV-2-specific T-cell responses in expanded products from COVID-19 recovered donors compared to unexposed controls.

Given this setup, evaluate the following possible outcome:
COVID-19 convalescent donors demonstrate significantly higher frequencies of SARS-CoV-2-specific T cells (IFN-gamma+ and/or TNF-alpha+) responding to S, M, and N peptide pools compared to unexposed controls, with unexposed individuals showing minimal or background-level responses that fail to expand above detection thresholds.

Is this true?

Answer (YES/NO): NO